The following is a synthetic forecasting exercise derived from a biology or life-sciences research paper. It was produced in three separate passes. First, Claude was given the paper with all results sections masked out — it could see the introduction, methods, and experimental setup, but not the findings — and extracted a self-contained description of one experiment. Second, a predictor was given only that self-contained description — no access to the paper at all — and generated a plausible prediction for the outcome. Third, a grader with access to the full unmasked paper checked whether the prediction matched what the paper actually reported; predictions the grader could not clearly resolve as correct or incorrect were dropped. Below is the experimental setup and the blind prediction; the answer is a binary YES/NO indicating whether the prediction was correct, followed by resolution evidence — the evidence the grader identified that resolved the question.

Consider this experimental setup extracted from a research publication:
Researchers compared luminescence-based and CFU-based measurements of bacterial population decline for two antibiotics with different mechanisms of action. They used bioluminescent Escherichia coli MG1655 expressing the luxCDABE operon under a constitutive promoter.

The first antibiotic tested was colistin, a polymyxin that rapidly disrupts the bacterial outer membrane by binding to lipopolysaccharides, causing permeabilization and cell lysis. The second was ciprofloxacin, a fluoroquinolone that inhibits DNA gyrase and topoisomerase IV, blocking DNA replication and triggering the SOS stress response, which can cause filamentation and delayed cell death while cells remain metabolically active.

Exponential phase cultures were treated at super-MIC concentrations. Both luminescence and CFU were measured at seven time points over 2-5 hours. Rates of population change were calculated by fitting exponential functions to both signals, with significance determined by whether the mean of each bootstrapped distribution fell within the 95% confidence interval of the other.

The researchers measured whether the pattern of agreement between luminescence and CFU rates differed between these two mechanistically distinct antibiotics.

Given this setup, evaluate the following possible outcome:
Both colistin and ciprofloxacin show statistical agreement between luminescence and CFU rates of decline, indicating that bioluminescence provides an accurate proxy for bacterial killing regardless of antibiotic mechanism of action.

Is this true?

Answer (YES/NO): NO